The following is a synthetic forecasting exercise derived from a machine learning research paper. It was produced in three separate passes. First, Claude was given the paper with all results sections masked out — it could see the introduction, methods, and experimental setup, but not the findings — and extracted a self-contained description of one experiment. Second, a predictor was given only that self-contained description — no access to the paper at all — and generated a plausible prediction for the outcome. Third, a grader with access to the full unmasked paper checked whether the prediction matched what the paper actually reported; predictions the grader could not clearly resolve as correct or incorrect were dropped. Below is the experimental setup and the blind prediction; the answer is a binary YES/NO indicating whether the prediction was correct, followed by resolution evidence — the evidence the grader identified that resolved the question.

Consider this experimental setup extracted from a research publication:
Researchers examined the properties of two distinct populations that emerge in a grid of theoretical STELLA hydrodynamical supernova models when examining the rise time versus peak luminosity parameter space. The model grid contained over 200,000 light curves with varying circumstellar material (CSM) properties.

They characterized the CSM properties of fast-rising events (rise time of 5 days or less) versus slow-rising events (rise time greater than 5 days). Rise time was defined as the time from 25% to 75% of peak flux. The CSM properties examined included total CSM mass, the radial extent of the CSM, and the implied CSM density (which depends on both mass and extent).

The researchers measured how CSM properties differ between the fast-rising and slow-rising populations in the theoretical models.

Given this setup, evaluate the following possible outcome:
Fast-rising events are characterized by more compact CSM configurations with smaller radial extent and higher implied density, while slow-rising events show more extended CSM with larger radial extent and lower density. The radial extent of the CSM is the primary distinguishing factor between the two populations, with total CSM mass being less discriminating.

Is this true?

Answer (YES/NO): NO